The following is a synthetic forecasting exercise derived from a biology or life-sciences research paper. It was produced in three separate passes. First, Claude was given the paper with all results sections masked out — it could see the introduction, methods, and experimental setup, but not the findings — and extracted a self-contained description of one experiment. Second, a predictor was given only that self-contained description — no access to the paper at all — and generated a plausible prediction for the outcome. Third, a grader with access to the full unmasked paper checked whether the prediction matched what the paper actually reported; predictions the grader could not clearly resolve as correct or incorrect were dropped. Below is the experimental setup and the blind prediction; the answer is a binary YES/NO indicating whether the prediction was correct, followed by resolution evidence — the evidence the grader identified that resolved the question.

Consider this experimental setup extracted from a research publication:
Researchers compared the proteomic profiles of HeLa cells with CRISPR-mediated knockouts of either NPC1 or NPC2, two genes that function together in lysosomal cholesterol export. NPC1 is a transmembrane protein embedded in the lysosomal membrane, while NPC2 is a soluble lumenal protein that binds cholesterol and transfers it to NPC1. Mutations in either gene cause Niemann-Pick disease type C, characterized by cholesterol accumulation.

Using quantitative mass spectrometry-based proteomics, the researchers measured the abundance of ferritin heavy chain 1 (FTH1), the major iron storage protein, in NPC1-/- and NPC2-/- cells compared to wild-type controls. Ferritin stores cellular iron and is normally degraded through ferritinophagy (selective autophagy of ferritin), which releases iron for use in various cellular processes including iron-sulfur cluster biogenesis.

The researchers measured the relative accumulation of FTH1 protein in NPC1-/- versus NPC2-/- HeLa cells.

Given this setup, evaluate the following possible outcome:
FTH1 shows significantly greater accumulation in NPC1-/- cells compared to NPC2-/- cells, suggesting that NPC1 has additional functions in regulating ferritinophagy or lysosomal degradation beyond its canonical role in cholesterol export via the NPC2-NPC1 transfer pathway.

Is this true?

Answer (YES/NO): NO